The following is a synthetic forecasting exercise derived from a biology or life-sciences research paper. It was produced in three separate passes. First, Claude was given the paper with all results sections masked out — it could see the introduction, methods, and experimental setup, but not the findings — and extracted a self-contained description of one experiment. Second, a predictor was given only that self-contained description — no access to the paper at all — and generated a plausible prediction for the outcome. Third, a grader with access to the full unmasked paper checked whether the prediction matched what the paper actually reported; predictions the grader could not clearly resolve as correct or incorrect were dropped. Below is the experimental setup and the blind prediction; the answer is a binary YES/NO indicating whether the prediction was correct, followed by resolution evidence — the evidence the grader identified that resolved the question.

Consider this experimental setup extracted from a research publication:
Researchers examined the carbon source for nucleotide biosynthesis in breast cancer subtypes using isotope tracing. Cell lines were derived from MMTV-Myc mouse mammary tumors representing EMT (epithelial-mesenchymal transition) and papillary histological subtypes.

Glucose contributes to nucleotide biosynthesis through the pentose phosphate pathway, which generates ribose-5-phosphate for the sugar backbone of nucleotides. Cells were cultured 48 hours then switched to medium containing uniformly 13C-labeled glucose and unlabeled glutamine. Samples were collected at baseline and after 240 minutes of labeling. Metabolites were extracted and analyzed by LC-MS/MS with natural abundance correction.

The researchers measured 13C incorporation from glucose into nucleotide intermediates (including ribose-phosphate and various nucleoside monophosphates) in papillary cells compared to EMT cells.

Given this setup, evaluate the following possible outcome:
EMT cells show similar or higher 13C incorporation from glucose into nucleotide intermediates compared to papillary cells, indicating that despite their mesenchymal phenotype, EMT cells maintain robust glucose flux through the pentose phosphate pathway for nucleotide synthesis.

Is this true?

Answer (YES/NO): NO